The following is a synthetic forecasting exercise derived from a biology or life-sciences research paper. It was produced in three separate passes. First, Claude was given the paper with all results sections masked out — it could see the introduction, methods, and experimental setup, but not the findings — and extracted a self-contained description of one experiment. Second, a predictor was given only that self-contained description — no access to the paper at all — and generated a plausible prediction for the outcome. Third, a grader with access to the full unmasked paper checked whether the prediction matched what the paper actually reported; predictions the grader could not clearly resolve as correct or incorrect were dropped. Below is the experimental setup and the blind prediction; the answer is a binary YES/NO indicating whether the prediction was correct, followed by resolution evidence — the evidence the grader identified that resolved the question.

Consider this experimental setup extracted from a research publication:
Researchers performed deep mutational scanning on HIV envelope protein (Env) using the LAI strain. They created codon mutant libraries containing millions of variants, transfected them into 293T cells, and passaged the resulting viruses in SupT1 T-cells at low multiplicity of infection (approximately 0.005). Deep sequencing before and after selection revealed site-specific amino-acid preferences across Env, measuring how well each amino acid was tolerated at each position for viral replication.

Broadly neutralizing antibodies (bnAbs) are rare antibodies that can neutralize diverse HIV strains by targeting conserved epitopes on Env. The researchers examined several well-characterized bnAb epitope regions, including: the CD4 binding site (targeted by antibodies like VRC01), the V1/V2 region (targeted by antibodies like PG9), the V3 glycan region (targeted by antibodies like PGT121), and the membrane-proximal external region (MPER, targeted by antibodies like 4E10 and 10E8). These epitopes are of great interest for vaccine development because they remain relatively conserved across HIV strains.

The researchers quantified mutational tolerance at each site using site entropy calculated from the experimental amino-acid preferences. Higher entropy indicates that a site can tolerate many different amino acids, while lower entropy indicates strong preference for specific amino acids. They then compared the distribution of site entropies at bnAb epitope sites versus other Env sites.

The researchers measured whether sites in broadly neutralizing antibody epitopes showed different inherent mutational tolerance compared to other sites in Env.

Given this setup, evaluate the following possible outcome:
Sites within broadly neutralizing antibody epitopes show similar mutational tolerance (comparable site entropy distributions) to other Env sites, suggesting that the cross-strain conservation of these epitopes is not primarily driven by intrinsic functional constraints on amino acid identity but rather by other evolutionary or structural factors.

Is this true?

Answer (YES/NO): NO